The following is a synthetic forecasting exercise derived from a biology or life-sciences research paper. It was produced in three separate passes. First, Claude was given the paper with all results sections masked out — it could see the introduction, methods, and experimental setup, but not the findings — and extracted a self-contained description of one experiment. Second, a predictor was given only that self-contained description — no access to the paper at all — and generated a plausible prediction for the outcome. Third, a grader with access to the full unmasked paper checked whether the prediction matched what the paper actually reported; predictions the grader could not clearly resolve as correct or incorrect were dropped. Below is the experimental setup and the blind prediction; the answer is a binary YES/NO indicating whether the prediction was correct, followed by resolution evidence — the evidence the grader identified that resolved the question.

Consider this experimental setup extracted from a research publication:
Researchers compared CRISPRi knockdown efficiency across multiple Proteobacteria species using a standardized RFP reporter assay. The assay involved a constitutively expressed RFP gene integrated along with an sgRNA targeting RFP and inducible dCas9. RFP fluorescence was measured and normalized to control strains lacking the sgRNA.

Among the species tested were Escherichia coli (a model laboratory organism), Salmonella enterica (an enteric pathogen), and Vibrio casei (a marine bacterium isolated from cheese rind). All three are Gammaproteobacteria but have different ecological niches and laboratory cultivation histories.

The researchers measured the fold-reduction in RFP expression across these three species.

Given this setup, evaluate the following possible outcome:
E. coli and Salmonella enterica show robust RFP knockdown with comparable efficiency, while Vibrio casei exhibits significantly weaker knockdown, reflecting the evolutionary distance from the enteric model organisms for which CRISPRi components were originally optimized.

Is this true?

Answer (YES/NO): YES